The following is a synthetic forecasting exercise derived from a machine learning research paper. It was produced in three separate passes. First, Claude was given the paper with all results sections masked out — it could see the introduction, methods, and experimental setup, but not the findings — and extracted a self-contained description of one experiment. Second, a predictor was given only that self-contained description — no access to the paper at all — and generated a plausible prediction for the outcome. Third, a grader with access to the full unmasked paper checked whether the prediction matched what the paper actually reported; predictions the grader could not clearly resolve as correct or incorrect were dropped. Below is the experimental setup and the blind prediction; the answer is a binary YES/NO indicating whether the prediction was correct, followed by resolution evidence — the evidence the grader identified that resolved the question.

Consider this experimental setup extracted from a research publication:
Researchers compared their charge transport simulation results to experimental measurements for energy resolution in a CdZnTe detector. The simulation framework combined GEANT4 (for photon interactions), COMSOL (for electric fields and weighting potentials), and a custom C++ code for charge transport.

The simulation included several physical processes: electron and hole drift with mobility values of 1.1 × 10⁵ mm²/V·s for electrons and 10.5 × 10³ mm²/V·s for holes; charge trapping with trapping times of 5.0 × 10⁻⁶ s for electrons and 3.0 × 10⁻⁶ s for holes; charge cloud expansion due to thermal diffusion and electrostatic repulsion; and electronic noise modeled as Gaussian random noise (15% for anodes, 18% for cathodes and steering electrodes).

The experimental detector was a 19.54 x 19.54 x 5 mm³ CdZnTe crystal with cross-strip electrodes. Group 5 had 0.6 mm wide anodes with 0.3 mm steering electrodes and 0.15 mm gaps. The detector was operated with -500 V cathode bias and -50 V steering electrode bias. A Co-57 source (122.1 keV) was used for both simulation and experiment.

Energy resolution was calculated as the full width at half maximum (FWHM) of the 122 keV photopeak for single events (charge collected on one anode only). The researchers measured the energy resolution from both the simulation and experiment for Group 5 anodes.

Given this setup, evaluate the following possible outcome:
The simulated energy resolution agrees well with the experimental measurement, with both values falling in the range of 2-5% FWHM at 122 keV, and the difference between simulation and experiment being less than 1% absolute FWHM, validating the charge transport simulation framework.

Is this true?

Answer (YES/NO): NO